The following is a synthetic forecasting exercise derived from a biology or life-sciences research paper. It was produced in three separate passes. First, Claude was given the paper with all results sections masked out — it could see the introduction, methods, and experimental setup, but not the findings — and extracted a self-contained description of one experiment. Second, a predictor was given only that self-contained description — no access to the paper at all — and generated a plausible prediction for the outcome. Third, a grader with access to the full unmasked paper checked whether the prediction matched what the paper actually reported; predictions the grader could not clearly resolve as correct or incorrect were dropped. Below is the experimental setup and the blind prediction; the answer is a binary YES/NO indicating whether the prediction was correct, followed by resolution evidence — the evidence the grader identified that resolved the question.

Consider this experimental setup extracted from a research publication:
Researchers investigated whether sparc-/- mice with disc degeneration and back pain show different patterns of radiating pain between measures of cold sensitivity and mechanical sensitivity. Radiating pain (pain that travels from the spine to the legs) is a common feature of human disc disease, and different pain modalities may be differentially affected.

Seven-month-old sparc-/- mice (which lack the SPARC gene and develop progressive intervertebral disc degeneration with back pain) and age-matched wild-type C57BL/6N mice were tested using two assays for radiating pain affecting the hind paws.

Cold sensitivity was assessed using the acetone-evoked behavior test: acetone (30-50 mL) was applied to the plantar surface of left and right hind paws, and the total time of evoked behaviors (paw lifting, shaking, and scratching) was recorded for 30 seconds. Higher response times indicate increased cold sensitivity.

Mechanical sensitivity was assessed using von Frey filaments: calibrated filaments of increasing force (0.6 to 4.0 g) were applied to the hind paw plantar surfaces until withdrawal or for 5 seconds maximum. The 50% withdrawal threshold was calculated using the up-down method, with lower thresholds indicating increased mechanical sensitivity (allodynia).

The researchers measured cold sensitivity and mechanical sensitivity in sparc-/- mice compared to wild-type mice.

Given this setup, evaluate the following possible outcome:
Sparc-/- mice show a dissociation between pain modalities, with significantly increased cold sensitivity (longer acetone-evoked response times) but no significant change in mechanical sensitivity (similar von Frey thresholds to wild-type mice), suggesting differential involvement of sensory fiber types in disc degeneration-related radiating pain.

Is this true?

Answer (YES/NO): NO